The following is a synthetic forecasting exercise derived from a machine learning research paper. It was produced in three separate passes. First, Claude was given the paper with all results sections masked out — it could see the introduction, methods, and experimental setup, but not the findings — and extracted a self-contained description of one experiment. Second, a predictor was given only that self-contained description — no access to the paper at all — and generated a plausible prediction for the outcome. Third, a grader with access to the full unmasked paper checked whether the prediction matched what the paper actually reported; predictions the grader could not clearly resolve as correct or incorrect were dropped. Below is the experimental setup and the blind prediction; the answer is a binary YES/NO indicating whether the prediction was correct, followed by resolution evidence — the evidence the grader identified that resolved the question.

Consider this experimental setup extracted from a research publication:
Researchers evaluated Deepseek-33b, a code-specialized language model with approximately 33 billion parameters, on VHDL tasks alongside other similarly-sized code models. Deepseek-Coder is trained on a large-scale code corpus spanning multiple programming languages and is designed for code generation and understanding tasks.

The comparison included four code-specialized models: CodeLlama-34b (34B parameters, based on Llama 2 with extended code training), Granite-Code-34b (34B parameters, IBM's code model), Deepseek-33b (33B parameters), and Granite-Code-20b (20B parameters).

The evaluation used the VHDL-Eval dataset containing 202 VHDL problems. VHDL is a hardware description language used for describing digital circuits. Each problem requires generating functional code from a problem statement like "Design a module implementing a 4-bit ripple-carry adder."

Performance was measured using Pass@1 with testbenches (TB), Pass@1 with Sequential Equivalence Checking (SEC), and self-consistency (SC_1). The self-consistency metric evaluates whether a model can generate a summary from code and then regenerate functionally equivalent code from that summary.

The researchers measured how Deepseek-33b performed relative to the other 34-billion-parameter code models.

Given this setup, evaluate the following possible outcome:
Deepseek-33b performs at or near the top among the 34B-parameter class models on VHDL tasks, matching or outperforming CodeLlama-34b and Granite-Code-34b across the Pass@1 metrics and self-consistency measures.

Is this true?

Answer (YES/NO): NO